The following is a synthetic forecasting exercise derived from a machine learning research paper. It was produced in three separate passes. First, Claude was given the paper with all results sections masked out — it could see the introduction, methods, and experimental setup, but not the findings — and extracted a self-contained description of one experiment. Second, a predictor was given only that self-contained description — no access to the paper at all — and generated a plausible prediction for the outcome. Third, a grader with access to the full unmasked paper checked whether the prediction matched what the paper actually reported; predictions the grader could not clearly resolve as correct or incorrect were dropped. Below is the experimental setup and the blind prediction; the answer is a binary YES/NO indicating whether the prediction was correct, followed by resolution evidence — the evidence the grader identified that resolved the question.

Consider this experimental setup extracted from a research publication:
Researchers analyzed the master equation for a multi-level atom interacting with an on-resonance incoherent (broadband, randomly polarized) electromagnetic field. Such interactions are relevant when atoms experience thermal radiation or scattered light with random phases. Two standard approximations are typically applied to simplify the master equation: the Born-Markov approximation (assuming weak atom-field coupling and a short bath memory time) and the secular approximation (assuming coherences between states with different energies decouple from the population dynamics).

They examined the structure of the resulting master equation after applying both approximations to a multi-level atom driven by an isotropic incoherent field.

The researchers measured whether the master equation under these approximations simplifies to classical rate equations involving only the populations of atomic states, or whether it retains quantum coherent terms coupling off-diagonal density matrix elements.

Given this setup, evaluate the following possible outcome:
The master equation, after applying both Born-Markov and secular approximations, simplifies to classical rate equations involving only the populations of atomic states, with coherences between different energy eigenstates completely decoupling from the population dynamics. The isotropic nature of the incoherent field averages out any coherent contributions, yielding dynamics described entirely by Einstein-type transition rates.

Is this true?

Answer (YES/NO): YES